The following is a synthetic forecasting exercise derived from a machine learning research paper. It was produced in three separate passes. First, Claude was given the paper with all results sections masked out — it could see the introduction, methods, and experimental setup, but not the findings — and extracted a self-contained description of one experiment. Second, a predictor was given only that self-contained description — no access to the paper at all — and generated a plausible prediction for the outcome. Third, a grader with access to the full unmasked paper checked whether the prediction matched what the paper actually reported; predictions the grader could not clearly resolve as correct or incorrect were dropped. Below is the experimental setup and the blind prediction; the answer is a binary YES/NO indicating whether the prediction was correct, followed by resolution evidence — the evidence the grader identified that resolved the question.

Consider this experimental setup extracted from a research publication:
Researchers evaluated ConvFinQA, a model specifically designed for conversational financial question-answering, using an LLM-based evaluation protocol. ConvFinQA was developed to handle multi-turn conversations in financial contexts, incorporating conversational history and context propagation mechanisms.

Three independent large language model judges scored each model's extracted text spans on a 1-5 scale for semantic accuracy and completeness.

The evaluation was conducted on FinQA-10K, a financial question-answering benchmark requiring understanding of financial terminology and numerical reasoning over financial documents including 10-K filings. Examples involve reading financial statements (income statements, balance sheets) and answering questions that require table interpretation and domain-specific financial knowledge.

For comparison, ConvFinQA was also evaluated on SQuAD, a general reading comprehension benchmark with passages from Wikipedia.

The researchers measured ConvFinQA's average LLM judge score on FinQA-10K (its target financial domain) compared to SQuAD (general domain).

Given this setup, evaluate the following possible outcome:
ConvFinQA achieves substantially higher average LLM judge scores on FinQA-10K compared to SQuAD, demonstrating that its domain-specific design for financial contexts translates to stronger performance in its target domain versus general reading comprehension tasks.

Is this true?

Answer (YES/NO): NO